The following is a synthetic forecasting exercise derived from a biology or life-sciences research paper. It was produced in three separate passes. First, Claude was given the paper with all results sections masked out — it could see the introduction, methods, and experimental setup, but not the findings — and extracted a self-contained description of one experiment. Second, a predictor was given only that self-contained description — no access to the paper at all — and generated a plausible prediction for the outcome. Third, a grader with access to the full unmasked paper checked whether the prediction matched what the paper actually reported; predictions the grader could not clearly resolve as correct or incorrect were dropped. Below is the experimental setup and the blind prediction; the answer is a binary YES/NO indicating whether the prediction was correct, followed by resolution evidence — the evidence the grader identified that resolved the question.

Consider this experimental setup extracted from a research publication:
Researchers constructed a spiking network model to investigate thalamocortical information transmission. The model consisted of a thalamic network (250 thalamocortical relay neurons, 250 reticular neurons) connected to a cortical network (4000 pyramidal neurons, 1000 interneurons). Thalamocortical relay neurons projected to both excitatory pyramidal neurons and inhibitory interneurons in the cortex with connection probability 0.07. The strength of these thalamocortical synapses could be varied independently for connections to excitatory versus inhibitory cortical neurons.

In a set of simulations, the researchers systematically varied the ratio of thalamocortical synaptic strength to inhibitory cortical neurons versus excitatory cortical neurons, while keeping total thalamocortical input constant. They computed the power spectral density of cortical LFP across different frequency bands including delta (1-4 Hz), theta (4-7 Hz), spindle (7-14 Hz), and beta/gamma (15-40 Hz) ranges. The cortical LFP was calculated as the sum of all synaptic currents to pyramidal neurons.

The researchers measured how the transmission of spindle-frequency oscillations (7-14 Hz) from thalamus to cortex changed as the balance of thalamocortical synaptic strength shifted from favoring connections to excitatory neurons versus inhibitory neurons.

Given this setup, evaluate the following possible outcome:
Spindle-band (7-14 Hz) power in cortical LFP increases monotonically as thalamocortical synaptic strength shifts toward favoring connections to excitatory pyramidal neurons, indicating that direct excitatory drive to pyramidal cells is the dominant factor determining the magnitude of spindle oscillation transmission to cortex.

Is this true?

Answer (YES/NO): NO